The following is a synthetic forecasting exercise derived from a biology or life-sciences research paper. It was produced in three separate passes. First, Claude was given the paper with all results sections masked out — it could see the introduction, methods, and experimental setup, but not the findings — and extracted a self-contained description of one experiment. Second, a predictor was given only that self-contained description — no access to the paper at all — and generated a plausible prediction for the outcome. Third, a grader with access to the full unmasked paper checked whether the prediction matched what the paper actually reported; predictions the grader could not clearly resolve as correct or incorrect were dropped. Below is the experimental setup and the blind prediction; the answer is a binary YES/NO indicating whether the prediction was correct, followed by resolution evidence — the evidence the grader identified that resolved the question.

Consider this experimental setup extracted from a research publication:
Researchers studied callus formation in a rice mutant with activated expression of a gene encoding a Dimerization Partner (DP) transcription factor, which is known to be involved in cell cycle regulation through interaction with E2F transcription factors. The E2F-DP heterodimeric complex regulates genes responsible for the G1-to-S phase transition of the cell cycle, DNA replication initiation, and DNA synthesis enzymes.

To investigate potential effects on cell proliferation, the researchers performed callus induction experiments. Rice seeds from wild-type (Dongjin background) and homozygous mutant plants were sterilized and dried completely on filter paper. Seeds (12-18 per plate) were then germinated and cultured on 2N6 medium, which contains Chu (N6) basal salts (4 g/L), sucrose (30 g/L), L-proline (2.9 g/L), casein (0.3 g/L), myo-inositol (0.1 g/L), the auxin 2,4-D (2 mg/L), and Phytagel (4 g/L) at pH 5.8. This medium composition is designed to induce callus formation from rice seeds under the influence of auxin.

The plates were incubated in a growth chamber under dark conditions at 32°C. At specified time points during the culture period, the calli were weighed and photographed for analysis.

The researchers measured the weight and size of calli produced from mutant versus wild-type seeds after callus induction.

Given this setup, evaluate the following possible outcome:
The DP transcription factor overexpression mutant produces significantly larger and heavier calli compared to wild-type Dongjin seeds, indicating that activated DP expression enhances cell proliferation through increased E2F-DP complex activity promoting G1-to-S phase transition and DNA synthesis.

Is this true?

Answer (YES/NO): NO